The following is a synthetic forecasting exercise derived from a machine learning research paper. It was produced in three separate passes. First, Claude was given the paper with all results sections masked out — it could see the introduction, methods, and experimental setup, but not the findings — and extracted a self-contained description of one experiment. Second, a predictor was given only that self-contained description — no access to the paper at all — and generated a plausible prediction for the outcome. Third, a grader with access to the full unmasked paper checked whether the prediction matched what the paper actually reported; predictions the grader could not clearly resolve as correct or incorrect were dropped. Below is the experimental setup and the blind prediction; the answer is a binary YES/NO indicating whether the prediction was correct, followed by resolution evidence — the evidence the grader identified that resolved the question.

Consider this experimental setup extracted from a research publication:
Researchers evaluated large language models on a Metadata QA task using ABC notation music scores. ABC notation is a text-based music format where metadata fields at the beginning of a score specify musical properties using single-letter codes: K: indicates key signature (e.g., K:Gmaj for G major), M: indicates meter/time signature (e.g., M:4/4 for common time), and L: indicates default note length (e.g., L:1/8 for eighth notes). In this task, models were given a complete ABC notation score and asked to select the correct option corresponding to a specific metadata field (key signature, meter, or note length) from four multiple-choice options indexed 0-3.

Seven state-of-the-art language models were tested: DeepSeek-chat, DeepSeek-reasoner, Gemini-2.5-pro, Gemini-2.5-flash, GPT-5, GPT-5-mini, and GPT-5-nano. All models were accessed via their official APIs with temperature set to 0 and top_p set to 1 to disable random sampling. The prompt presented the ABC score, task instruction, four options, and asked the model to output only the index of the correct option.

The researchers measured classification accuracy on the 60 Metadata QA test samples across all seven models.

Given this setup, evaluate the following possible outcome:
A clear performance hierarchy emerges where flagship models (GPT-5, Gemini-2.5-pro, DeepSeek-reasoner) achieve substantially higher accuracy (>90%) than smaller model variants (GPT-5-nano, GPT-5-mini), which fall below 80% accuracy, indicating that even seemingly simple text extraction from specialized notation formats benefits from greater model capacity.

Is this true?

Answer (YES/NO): NO